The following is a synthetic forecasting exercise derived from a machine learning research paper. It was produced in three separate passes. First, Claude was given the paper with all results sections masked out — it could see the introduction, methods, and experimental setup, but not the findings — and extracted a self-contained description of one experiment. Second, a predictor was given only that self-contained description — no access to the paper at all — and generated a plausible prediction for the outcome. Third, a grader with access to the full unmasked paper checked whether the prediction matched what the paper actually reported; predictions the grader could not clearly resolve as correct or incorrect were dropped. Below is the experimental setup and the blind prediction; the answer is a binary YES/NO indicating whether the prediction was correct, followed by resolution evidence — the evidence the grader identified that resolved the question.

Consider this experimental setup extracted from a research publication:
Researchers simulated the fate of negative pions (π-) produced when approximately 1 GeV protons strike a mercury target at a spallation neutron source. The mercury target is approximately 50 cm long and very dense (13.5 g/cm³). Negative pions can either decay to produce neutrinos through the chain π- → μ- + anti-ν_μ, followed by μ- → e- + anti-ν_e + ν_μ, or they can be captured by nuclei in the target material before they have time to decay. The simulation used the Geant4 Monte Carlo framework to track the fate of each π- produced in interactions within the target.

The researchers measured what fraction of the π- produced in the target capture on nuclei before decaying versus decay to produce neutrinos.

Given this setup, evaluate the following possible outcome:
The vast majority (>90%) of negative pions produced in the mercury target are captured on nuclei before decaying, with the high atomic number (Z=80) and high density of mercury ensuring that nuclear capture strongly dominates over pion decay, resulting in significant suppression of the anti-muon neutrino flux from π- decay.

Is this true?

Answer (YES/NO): YES